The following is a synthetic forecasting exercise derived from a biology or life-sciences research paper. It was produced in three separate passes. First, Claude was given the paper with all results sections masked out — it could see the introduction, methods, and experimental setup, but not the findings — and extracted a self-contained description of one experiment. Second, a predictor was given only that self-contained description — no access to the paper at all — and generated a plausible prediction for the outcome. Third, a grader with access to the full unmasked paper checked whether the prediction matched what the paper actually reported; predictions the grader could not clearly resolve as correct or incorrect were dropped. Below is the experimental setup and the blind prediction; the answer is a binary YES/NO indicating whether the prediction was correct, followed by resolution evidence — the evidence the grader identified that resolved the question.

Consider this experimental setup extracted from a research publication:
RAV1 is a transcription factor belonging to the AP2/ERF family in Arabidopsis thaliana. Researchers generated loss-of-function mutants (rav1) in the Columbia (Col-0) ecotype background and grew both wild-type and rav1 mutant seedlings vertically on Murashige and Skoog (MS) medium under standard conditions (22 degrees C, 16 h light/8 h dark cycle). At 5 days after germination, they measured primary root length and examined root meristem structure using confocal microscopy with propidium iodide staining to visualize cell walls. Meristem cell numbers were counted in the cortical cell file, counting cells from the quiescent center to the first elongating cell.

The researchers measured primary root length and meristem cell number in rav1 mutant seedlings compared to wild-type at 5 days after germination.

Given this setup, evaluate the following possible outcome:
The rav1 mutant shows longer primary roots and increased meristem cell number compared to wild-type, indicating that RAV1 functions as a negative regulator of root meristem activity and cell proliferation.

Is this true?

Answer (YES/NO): YES